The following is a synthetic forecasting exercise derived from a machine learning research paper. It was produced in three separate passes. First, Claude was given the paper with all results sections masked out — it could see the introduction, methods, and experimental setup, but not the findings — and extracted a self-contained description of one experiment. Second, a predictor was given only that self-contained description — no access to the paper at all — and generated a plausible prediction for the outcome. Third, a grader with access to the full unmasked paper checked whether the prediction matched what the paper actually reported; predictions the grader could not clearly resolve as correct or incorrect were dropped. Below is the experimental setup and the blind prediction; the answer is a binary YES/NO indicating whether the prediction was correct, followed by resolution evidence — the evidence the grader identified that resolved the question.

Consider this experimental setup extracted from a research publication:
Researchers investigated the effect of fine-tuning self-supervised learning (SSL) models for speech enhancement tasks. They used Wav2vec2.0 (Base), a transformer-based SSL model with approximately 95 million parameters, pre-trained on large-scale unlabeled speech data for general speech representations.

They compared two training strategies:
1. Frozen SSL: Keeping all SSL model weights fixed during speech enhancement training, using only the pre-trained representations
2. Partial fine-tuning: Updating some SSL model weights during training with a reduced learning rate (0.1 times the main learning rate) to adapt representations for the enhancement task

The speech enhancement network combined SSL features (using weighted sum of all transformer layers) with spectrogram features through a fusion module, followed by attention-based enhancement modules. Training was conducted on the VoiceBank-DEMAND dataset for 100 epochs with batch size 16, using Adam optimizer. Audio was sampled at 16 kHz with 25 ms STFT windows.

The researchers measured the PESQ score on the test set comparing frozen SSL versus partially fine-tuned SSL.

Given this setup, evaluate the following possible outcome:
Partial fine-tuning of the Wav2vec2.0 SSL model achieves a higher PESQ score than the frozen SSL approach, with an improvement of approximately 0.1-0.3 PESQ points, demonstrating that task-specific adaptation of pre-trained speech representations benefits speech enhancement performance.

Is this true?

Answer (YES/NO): NO